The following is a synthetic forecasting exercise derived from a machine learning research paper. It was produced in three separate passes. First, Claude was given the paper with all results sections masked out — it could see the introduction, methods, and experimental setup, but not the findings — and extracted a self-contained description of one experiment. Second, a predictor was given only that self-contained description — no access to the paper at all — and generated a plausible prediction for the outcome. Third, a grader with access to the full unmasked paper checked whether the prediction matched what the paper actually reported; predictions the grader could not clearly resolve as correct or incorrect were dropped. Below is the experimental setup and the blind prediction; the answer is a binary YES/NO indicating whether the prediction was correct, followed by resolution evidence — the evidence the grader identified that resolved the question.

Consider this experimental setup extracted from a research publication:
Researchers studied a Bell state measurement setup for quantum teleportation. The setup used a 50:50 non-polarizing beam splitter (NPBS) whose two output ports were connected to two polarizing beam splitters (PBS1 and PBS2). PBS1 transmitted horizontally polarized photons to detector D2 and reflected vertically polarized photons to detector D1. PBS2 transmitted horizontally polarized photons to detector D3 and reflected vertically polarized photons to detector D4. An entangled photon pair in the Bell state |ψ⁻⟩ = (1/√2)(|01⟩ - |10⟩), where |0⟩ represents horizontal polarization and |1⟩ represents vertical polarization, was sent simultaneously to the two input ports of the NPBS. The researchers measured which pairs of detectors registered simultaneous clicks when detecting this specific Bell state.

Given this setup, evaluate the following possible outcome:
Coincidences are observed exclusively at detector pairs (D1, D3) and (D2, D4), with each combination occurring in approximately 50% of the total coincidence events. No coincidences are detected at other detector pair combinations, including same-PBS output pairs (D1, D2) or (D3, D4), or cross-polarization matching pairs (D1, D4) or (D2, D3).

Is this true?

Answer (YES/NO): YES